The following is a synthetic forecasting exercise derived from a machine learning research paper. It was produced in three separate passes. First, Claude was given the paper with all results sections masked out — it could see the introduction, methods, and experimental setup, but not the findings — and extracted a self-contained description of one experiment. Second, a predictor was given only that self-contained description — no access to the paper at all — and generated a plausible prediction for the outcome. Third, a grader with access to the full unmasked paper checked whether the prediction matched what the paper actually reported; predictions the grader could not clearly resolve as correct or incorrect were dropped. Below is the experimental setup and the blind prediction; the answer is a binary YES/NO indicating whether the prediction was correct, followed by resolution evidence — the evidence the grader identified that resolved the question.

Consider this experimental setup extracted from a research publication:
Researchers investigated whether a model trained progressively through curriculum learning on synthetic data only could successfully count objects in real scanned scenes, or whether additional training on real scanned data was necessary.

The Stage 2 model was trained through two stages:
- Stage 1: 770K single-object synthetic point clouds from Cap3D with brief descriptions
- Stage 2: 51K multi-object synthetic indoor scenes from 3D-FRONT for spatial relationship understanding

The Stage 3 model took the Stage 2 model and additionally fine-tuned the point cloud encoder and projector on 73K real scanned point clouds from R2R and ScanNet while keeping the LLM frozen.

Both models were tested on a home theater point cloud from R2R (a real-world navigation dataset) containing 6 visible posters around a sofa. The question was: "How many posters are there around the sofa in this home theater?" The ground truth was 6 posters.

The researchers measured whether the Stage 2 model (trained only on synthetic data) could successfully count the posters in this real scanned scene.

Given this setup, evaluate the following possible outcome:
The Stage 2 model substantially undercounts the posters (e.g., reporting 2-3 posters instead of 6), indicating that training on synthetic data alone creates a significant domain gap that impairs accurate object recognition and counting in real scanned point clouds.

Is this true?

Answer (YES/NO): NO